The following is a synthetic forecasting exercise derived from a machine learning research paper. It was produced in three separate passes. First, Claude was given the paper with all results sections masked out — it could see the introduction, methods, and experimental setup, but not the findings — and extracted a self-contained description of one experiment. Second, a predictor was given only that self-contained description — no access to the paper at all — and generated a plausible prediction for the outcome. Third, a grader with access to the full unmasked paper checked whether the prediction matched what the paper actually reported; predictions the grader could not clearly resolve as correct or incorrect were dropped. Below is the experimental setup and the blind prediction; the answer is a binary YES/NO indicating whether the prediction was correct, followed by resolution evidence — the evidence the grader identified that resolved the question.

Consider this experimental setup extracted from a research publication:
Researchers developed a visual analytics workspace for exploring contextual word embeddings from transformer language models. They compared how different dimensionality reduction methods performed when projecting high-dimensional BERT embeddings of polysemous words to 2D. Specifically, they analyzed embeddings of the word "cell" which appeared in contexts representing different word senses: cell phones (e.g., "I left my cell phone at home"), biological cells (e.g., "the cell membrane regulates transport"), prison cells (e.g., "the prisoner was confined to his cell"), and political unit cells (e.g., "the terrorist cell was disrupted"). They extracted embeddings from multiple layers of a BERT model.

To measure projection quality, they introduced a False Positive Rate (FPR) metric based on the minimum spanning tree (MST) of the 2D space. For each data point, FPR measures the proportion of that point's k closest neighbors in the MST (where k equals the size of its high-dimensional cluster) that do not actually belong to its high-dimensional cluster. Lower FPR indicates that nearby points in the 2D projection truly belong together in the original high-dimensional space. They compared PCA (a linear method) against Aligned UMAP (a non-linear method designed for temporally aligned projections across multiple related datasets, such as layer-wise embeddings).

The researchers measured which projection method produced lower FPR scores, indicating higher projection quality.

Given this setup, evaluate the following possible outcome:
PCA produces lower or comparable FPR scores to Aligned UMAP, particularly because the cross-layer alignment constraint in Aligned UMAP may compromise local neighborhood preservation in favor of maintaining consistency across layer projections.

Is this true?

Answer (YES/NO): YES